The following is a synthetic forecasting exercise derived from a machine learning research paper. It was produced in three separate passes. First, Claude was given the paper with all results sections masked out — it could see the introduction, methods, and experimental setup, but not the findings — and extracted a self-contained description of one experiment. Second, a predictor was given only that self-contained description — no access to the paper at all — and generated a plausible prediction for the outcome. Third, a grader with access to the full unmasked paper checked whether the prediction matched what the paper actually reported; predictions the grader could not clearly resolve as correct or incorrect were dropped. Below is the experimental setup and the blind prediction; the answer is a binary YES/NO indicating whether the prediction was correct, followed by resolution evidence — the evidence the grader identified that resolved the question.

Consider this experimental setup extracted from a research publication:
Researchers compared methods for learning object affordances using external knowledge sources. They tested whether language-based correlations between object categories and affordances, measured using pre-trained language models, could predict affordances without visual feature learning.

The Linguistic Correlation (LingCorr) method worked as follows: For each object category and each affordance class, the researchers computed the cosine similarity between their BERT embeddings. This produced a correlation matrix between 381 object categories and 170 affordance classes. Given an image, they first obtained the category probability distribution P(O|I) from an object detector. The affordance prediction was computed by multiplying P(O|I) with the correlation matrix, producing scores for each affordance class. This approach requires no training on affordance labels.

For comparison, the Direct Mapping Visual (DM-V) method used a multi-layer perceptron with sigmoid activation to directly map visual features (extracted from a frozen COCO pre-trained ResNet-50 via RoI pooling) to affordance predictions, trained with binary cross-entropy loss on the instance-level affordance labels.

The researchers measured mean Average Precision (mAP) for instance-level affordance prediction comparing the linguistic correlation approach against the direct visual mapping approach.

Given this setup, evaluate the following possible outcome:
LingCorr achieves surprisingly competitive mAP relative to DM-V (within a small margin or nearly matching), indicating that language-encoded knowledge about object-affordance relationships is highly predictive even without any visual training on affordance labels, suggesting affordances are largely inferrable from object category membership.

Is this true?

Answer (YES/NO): NO